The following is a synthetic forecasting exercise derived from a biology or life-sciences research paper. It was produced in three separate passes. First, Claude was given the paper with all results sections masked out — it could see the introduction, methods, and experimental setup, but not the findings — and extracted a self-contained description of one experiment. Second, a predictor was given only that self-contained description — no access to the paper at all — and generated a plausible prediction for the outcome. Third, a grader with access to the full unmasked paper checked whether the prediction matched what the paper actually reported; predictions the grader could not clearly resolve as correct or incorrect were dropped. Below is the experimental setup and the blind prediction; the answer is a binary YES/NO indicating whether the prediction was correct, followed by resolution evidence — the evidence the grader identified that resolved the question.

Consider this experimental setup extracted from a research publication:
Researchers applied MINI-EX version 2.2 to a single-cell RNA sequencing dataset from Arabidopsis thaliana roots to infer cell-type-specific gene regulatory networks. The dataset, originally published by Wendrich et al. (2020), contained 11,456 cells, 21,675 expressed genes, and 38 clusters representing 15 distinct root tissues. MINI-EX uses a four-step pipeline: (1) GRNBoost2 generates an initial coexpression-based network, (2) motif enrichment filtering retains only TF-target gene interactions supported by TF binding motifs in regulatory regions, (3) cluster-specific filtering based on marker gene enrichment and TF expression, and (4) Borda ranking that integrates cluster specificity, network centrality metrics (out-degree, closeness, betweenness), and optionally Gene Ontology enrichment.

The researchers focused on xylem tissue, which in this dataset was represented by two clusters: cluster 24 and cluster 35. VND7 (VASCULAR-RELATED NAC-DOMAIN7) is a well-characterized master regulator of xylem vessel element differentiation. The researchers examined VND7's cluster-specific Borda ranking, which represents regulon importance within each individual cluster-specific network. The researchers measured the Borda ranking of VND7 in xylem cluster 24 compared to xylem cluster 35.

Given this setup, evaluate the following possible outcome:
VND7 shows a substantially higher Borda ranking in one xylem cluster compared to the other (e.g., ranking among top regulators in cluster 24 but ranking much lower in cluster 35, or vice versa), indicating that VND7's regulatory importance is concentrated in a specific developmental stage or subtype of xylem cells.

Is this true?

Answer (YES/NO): NO